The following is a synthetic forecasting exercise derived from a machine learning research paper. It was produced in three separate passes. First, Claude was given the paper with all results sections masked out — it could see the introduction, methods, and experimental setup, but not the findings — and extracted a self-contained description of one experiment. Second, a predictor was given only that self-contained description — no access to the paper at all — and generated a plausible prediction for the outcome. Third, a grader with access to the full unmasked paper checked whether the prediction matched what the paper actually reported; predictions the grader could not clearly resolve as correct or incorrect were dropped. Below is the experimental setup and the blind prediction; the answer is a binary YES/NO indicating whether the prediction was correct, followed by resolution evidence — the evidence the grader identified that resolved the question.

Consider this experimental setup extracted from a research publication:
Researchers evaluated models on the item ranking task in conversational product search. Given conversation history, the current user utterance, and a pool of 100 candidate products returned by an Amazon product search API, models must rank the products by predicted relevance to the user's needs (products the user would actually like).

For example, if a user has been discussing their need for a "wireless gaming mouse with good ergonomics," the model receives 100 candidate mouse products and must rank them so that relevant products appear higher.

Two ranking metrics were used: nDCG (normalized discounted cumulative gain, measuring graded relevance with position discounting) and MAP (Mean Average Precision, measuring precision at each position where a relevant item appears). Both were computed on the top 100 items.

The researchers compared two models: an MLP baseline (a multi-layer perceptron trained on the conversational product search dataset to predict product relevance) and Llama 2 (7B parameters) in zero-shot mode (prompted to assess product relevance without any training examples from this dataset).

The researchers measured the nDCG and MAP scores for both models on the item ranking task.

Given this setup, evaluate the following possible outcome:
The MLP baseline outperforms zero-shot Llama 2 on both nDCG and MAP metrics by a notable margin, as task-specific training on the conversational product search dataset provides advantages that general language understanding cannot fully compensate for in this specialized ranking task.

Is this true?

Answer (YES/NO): YES